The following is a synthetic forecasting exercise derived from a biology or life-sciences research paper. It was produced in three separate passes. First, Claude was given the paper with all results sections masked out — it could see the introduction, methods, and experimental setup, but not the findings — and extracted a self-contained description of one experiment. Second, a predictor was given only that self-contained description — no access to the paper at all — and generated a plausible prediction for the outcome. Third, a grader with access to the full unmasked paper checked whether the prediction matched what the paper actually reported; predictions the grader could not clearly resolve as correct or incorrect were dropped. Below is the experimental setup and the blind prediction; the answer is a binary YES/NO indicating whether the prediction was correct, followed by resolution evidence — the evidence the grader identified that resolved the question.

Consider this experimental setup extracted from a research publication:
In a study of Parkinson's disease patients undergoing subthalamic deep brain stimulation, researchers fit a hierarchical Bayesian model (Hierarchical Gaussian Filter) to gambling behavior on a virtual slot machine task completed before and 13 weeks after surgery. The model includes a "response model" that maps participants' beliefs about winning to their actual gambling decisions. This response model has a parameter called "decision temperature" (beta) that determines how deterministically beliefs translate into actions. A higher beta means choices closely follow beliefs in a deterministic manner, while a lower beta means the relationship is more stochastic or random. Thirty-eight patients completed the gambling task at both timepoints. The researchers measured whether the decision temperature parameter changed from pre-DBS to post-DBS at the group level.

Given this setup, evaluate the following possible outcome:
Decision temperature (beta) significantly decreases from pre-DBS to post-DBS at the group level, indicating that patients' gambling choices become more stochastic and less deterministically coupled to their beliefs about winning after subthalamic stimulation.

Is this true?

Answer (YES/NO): YES